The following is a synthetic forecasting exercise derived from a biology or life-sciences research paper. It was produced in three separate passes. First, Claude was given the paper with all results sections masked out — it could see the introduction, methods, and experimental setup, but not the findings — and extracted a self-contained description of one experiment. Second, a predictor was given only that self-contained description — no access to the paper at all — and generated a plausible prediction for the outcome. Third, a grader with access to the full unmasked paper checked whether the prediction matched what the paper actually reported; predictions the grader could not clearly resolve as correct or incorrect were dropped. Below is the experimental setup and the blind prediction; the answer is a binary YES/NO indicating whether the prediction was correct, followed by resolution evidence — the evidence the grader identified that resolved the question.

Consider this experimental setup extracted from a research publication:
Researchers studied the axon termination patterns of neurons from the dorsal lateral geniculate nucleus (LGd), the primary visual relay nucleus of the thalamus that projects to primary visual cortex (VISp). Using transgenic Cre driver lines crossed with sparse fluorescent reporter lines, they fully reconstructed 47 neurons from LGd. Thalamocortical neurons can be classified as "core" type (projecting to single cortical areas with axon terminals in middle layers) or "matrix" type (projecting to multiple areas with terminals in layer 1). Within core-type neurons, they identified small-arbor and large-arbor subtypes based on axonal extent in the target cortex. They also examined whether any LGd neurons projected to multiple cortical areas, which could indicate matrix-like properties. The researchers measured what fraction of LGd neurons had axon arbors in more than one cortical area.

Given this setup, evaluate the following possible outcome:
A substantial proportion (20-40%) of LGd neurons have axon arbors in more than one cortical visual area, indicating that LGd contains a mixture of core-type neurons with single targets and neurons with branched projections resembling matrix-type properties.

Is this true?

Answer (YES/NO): NO